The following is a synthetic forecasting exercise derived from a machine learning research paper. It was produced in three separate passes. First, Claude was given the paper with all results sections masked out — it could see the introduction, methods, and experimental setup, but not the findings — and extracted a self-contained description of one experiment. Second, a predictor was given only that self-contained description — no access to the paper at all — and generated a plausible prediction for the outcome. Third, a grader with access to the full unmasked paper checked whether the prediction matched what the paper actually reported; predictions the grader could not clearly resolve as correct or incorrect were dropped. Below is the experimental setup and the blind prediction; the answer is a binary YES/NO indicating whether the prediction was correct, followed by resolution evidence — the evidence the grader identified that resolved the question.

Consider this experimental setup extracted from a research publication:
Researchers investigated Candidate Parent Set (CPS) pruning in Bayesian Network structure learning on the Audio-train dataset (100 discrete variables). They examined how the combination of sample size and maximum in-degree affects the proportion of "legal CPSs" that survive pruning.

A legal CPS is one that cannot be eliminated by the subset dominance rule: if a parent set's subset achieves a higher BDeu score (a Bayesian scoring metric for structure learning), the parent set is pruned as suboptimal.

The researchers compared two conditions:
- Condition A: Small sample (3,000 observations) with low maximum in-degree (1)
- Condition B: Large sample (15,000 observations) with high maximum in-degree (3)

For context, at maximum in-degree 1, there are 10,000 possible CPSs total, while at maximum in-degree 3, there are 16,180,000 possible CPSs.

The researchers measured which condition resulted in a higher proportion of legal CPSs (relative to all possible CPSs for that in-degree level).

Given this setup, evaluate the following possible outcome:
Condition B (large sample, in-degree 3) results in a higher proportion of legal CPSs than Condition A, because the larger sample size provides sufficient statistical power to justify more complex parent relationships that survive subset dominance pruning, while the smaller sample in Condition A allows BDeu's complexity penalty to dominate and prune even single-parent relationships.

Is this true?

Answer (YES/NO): NO